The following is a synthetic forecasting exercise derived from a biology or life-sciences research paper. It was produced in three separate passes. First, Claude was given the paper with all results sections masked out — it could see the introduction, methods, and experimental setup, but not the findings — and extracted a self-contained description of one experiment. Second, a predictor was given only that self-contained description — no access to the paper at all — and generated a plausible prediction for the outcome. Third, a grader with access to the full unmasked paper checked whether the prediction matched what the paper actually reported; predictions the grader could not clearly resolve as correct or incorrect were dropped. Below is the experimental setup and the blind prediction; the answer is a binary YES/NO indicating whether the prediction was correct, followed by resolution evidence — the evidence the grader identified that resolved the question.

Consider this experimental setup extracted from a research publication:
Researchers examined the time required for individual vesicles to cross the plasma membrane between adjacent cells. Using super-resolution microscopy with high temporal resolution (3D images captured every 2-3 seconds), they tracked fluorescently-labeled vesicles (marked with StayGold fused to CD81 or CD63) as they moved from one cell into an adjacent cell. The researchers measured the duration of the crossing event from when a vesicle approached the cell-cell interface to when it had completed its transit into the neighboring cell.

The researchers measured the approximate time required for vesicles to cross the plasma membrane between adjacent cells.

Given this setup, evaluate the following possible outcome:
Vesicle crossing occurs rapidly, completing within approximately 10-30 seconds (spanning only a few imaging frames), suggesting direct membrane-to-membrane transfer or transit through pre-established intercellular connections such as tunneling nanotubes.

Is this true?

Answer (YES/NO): YES